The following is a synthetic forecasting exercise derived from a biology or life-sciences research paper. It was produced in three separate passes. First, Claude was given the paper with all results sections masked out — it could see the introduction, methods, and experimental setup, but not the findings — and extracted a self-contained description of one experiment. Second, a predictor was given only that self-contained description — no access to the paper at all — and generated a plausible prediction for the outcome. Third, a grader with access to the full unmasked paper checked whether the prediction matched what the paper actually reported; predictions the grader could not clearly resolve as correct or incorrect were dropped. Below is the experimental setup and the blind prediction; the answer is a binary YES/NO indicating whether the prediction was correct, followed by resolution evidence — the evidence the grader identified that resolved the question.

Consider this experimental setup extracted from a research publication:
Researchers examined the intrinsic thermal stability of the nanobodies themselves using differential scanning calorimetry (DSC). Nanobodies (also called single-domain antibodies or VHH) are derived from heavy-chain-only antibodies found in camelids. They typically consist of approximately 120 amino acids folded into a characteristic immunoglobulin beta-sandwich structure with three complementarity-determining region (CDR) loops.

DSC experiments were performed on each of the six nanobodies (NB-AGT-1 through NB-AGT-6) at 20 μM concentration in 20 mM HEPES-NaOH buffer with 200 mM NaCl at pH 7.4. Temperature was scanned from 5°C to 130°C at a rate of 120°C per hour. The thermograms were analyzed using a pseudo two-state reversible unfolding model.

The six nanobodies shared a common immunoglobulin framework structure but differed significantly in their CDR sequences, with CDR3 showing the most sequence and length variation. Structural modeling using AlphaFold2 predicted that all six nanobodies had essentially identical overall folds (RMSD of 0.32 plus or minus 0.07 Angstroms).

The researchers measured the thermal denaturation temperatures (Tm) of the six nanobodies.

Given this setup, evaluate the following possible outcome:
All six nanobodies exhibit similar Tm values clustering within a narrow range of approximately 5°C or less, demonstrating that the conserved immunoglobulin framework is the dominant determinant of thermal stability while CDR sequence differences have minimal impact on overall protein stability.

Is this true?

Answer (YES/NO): NO